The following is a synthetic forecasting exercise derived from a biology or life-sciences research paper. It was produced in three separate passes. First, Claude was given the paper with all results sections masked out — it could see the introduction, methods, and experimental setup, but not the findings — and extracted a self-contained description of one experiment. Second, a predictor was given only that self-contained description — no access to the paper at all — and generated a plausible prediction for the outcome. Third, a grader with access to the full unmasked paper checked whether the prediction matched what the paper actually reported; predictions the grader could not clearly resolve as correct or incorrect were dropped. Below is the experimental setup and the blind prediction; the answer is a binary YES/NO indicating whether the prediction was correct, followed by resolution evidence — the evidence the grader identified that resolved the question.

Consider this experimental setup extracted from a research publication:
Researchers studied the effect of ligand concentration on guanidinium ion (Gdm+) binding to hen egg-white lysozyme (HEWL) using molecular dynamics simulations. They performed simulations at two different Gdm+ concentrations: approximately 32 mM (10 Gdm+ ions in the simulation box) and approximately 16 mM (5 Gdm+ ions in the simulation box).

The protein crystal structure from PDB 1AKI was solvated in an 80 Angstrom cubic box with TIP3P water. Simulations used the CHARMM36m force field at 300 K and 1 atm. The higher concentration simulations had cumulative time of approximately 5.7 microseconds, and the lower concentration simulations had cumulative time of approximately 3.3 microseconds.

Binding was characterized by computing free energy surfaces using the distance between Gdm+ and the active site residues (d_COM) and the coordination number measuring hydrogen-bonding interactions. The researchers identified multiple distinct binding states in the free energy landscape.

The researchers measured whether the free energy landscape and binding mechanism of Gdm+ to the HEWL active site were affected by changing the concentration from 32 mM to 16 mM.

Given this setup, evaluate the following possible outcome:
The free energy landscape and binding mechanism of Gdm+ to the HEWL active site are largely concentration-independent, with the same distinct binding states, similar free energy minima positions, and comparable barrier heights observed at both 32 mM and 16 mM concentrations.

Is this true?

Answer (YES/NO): NO